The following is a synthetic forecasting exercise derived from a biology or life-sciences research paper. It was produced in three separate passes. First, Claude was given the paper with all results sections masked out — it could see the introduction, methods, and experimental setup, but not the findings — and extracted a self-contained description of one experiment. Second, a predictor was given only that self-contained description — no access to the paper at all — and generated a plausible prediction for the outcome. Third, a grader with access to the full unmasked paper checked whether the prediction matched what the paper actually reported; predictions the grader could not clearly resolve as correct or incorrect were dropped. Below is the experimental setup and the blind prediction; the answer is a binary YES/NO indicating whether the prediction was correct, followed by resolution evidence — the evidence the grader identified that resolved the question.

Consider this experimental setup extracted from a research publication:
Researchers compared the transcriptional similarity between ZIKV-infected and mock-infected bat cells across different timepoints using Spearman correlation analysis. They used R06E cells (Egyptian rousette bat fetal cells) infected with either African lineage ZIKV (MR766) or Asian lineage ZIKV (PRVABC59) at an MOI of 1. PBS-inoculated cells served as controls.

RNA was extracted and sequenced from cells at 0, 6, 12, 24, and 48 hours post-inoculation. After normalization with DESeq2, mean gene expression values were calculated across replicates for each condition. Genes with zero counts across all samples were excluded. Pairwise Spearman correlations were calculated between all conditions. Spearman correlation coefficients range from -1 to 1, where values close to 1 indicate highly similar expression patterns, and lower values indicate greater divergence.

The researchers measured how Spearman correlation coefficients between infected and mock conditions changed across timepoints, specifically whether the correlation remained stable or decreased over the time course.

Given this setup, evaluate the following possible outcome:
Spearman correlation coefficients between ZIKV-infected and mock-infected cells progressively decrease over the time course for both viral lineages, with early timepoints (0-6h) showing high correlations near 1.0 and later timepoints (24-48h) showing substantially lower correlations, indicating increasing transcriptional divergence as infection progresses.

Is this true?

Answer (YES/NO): NO